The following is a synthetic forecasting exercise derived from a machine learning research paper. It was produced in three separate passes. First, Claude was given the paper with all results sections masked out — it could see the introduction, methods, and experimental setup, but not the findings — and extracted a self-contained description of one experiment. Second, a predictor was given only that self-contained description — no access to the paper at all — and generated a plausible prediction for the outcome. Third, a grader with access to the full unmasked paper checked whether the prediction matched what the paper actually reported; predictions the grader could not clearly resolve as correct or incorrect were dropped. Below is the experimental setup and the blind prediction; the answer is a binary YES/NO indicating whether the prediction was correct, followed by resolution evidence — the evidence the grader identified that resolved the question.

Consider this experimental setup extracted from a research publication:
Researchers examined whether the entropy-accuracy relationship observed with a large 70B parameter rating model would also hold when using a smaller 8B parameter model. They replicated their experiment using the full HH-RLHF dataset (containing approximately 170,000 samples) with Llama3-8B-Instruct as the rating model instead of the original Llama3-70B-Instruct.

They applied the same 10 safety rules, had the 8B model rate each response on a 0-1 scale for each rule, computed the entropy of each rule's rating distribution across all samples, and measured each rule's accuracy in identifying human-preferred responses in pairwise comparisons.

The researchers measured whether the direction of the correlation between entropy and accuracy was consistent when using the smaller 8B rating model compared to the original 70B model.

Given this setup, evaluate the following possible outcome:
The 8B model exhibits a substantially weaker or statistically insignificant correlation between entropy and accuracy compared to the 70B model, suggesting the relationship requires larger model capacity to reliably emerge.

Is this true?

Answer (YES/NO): NO